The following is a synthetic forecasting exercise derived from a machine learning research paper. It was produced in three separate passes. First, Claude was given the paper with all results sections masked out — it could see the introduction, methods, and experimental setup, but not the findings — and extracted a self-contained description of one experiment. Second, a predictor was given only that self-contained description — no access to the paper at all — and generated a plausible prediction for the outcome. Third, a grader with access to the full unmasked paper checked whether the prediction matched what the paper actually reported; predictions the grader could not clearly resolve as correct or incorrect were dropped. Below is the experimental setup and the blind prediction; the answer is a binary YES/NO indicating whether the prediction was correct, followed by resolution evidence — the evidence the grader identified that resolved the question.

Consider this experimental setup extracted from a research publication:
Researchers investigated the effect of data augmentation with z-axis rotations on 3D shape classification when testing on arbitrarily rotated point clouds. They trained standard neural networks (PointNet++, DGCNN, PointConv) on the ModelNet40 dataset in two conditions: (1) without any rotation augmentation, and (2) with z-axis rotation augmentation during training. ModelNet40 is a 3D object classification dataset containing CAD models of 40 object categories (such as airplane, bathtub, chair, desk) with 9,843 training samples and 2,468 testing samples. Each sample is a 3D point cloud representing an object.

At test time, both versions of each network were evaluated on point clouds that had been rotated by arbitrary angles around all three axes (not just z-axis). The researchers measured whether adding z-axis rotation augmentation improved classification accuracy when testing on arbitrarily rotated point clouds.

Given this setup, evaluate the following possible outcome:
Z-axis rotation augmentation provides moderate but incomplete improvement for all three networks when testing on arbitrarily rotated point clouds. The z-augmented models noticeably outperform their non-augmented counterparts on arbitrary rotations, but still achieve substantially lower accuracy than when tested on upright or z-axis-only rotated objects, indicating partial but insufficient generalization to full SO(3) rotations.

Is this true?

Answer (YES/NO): NO